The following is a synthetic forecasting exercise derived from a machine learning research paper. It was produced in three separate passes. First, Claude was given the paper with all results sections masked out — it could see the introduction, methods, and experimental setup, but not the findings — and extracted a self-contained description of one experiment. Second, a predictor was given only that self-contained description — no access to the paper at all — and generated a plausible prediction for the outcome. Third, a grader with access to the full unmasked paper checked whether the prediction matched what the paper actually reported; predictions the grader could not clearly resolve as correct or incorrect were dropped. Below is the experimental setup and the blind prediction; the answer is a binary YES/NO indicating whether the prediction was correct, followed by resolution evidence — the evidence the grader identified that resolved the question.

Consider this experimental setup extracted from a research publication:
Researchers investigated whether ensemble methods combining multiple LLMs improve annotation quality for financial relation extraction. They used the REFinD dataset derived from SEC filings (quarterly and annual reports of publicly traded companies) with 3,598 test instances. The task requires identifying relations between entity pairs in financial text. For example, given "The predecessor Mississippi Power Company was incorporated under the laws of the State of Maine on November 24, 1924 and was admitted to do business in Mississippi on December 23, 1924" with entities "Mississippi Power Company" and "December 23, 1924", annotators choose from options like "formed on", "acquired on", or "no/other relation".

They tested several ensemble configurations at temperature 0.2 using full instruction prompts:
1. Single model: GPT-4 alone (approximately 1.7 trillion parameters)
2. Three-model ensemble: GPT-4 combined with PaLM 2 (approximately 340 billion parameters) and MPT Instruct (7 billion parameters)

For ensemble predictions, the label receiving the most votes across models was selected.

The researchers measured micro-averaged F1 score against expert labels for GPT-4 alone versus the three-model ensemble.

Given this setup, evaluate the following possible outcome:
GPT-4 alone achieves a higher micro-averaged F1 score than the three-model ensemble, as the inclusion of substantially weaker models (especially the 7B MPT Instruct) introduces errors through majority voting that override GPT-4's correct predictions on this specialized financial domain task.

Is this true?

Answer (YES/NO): YES